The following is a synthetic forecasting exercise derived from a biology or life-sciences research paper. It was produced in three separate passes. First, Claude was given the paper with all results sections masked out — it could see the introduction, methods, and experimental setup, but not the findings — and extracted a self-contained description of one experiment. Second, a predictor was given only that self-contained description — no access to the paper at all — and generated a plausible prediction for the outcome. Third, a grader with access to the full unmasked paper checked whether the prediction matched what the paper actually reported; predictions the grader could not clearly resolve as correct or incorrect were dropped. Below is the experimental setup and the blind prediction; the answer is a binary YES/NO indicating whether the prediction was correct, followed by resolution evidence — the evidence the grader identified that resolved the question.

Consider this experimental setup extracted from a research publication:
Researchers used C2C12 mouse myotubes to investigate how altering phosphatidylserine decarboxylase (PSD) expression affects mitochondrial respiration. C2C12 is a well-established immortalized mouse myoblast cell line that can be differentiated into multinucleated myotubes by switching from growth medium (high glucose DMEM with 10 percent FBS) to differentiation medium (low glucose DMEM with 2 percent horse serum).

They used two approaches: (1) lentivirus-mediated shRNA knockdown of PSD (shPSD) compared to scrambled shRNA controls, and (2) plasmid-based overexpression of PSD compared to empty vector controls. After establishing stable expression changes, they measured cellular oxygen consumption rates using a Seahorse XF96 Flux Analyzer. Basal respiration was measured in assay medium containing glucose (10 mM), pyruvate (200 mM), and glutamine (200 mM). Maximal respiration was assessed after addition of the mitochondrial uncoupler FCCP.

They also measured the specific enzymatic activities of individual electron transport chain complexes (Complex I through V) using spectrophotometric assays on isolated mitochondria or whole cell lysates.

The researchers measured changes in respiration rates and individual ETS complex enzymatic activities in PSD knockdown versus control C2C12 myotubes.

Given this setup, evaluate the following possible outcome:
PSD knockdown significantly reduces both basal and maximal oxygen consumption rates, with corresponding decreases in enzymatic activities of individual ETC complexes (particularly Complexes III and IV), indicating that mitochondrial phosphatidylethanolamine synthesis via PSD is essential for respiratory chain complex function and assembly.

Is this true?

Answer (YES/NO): NO